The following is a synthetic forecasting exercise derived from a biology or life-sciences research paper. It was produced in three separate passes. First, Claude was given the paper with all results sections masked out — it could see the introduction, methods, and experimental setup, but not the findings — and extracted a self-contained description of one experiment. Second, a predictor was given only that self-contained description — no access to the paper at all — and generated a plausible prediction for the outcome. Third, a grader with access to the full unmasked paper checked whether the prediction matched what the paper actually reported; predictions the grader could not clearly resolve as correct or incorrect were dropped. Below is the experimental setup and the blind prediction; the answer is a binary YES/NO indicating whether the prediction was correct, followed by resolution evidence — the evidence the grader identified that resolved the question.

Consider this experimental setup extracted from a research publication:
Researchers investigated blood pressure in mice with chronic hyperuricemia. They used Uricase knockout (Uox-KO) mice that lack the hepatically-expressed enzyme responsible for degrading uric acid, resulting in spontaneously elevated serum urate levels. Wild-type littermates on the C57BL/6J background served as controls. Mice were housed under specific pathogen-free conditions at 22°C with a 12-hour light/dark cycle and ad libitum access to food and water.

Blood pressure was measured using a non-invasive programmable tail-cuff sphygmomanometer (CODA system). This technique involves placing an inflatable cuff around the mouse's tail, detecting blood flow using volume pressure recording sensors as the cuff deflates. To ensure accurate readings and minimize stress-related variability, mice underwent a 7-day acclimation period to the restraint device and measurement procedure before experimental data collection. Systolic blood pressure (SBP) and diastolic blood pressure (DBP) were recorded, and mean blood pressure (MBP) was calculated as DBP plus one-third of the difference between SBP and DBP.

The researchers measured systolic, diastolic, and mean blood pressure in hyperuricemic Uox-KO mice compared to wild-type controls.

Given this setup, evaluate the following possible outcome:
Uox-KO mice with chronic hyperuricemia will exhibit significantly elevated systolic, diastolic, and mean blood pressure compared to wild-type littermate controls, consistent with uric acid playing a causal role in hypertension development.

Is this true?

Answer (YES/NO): NO